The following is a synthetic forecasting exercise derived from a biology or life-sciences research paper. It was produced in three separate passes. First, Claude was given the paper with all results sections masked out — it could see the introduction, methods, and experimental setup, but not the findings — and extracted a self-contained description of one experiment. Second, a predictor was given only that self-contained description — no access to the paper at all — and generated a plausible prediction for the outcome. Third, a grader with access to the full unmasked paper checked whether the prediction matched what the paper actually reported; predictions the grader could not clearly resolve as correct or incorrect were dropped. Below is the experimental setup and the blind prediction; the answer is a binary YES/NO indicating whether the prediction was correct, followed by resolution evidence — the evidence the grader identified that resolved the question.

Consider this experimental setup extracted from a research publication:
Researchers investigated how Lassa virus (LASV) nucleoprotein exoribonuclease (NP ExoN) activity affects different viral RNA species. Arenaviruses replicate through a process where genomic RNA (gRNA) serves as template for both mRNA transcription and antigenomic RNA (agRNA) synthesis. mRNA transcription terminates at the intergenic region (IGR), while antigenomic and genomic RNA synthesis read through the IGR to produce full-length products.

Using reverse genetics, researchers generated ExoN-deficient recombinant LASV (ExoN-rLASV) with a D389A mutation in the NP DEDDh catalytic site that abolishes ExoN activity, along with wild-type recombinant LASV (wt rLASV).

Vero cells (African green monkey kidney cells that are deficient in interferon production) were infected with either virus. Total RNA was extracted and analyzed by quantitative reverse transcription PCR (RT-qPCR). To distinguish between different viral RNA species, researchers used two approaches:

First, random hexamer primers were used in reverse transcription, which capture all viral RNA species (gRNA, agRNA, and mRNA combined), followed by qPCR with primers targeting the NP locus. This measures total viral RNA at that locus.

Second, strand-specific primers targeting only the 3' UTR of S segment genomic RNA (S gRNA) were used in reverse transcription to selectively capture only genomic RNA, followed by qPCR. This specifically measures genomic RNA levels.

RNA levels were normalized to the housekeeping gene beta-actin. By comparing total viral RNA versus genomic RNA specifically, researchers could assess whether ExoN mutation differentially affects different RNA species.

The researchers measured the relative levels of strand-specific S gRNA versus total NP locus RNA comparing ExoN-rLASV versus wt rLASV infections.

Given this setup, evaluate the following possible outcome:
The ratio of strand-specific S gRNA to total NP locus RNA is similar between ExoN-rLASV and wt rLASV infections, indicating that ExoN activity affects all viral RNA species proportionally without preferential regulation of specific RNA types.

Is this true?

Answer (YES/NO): NO